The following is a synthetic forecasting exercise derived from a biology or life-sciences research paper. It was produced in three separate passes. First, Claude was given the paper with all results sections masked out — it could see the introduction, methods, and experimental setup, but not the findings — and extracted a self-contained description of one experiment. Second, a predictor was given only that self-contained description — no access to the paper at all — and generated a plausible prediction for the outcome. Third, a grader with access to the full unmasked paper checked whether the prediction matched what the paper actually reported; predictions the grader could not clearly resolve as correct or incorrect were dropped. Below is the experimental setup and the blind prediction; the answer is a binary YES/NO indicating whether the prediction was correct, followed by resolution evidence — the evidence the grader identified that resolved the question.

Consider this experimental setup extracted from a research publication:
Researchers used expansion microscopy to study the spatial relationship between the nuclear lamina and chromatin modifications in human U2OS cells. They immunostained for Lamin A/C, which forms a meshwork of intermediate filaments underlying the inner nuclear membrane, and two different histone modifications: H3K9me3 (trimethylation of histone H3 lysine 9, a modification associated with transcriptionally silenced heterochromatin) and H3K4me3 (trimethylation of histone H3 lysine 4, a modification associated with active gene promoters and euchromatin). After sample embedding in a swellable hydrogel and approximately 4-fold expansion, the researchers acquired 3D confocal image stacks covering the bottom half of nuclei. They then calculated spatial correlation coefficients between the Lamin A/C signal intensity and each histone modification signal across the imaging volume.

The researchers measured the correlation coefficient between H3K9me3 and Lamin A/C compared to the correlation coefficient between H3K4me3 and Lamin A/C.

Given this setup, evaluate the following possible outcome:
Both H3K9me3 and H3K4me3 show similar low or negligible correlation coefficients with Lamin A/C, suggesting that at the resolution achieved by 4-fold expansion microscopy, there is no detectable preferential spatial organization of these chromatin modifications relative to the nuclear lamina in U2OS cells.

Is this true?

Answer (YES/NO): NO